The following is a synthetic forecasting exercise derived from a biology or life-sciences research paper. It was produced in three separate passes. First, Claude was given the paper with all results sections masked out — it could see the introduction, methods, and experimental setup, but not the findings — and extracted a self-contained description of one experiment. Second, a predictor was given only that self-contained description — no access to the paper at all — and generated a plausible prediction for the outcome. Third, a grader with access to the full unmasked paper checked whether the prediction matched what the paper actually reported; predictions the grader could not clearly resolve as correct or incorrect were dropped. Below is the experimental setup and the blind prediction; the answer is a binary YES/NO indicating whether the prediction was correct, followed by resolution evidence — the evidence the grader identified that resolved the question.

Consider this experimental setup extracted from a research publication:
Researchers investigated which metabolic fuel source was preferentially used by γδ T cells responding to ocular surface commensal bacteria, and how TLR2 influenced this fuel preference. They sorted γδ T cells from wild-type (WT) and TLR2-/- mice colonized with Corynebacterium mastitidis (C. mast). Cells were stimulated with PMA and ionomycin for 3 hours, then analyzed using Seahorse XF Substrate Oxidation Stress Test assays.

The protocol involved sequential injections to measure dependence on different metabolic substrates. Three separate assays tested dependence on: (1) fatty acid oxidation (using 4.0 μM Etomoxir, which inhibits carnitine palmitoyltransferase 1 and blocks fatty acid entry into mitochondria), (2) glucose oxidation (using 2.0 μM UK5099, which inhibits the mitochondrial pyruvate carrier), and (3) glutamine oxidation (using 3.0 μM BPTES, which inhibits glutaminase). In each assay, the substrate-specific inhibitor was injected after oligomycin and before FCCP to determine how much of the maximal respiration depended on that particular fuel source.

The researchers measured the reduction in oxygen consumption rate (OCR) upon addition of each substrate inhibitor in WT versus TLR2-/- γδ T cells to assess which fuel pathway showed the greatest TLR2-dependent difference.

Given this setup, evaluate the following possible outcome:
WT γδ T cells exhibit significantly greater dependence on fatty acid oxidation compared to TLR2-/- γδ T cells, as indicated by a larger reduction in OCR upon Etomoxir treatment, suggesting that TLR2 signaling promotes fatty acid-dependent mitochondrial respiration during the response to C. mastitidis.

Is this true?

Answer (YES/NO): YES